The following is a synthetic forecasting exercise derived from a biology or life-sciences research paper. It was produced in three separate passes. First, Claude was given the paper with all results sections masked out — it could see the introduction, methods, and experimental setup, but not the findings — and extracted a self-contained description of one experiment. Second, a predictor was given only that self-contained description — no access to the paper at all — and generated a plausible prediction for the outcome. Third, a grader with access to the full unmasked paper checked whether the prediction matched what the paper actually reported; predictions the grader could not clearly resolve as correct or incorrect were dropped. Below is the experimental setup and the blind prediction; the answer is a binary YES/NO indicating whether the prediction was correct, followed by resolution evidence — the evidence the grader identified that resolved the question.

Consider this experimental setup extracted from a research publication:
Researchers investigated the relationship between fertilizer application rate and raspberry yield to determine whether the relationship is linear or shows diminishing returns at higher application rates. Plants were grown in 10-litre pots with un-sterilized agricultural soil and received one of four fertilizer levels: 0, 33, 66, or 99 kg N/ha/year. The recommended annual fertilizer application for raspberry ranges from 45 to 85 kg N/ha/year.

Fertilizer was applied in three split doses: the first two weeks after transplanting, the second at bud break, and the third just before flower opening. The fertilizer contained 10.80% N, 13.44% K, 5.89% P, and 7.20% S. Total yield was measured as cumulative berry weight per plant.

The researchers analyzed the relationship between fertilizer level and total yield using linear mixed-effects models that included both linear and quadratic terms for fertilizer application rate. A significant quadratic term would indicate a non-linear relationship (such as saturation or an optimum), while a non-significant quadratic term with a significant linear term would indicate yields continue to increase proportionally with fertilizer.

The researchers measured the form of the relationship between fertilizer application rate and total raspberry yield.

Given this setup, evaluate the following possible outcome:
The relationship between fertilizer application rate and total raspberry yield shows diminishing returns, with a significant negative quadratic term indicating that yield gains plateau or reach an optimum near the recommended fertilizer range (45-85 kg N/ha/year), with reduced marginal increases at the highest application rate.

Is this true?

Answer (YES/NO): NO